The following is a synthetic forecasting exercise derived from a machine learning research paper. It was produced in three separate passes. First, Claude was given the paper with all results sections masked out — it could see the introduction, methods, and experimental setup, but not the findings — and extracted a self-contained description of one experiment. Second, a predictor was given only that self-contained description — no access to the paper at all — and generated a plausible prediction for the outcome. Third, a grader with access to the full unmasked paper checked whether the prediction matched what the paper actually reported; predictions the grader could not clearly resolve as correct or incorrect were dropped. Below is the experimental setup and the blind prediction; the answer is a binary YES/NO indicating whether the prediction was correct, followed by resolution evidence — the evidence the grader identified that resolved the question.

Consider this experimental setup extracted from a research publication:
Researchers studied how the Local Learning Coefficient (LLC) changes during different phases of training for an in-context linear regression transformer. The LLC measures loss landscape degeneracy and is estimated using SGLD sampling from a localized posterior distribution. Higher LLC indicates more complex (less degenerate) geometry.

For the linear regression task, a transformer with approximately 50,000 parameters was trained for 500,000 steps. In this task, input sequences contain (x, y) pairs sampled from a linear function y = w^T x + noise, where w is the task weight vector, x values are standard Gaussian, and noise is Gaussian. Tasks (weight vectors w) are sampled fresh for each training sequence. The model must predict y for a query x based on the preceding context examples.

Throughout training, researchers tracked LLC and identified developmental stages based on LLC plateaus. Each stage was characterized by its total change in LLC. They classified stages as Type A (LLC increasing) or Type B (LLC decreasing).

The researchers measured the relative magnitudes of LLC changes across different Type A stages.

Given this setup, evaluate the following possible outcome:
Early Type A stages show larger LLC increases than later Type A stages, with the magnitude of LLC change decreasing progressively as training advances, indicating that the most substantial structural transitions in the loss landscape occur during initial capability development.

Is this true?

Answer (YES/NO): NO